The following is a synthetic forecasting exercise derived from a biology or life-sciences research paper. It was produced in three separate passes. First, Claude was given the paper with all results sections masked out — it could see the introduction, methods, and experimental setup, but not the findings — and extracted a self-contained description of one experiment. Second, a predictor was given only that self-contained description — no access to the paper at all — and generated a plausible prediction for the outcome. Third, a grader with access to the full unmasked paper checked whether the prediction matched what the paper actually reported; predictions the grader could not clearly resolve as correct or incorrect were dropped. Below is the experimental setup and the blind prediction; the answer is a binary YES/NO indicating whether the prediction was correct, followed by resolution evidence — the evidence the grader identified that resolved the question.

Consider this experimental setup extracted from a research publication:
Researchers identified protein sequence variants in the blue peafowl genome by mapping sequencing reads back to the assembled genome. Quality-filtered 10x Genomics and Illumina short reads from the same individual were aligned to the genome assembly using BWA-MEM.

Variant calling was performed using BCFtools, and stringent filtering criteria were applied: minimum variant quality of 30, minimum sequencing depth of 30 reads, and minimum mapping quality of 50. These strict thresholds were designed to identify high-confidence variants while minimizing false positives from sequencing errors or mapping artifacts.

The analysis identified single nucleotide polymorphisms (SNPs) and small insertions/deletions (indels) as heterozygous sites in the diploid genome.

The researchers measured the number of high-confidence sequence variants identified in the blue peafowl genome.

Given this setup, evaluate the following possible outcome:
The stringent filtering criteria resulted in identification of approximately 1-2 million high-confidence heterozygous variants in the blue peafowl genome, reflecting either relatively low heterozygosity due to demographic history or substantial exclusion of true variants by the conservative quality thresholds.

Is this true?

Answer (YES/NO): YES